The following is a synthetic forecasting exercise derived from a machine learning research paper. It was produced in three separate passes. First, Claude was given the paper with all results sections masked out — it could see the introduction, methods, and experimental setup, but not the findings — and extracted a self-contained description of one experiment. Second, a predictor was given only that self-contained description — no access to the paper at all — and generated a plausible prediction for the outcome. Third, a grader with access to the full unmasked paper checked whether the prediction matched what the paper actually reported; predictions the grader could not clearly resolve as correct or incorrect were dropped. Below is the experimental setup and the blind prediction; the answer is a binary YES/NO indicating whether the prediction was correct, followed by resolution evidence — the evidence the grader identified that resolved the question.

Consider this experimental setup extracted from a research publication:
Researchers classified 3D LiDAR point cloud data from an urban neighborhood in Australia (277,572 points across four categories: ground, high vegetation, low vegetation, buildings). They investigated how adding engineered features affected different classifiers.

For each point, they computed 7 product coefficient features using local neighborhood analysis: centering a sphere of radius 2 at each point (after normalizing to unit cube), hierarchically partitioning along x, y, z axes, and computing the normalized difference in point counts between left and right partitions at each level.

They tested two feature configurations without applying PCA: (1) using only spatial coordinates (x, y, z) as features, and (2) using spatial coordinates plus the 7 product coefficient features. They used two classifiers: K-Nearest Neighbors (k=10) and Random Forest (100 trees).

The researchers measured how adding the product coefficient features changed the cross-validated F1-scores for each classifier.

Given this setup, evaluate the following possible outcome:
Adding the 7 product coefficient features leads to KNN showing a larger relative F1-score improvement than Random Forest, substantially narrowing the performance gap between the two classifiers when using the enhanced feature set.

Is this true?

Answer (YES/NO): NO